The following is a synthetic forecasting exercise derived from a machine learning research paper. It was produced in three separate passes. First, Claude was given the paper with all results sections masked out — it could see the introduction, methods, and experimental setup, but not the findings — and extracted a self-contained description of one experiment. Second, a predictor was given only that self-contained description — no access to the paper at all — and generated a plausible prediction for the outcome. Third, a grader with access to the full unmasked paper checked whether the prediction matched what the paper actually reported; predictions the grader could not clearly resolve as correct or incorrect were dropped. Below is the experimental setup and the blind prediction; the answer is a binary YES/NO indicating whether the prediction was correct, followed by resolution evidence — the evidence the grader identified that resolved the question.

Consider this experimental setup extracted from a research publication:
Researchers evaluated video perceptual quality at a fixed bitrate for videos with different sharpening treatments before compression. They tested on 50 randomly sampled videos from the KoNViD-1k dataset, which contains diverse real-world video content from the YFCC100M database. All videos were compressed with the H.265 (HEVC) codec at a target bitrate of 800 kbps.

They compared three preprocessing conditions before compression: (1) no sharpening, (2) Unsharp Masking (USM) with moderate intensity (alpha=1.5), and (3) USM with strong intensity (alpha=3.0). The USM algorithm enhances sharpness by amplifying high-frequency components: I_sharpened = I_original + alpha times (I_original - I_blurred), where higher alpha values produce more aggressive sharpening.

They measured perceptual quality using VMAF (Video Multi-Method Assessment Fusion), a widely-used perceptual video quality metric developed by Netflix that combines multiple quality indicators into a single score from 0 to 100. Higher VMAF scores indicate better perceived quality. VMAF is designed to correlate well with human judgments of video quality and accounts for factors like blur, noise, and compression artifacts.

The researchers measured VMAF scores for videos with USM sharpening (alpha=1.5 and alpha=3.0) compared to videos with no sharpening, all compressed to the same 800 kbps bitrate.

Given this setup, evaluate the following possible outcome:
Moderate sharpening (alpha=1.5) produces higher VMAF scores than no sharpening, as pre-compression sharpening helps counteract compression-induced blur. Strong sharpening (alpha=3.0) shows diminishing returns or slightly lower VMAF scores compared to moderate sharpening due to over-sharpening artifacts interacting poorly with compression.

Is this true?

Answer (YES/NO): NO